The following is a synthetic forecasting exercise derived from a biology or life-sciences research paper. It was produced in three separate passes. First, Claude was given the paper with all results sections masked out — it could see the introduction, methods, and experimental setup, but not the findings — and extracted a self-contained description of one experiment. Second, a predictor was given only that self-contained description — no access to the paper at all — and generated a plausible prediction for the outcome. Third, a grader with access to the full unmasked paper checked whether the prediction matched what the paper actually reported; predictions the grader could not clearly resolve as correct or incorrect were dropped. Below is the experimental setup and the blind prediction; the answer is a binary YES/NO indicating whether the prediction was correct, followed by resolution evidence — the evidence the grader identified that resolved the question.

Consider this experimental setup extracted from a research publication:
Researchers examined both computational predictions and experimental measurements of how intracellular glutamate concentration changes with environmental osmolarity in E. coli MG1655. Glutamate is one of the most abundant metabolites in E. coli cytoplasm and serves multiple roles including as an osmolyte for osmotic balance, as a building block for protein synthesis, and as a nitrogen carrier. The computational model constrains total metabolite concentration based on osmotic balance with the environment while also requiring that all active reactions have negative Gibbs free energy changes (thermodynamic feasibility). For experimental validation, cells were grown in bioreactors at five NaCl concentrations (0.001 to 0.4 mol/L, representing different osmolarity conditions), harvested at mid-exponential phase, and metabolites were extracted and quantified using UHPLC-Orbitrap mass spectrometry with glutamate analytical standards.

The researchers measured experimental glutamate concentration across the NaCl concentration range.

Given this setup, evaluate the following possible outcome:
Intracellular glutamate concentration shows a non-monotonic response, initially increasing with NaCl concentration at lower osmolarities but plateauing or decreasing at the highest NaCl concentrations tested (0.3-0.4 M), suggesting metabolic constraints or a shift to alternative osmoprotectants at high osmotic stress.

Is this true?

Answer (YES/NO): NO